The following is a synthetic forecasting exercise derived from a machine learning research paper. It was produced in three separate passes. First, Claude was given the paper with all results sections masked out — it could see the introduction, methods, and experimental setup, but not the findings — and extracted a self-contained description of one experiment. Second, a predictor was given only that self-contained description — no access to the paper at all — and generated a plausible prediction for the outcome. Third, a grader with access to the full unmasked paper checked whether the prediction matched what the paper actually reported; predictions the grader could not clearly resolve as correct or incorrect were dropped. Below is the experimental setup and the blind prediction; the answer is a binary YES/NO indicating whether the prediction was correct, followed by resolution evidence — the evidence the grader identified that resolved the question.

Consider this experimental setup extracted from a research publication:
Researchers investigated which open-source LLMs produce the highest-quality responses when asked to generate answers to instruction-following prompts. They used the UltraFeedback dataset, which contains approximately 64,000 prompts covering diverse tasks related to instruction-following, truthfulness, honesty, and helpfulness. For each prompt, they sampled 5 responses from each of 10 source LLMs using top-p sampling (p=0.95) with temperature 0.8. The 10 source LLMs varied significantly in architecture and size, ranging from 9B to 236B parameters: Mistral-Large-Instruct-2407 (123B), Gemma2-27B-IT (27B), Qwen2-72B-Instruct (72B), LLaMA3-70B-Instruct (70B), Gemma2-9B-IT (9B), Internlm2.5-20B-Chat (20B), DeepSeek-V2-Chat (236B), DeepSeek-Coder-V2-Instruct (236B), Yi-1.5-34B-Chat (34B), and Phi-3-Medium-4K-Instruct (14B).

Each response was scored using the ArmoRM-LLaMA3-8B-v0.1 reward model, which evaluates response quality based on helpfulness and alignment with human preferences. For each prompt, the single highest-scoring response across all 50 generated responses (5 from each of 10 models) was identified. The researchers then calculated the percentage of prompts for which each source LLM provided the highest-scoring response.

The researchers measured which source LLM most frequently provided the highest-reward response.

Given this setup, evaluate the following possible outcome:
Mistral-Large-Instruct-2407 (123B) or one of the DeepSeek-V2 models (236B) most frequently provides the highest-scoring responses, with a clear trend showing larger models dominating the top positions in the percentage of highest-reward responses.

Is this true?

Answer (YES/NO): NO